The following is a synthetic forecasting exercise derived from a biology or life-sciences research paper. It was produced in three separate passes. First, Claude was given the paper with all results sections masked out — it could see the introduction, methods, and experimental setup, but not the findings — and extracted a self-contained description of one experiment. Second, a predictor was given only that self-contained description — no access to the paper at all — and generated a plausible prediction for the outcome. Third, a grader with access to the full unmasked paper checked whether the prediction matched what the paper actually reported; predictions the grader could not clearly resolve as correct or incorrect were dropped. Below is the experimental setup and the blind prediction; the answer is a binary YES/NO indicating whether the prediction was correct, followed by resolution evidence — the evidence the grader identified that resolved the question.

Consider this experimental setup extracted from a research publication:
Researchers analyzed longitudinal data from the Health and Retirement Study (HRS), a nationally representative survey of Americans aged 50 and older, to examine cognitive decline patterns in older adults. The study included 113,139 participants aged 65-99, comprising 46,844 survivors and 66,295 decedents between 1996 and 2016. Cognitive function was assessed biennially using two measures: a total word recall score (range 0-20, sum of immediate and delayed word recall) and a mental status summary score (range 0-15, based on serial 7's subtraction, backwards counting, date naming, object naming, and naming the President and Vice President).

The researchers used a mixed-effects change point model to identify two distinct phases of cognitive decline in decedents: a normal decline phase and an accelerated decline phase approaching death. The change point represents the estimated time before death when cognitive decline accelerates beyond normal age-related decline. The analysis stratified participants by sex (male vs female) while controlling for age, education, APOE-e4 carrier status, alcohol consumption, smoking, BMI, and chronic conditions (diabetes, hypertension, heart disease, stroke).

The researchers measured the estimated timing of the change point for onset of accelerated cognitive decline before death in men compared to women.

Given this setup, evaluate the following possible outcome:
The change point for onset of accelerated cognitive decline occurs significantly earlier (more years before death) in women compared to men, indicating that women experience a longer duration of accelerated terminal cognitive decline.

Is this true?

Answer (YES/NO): NO